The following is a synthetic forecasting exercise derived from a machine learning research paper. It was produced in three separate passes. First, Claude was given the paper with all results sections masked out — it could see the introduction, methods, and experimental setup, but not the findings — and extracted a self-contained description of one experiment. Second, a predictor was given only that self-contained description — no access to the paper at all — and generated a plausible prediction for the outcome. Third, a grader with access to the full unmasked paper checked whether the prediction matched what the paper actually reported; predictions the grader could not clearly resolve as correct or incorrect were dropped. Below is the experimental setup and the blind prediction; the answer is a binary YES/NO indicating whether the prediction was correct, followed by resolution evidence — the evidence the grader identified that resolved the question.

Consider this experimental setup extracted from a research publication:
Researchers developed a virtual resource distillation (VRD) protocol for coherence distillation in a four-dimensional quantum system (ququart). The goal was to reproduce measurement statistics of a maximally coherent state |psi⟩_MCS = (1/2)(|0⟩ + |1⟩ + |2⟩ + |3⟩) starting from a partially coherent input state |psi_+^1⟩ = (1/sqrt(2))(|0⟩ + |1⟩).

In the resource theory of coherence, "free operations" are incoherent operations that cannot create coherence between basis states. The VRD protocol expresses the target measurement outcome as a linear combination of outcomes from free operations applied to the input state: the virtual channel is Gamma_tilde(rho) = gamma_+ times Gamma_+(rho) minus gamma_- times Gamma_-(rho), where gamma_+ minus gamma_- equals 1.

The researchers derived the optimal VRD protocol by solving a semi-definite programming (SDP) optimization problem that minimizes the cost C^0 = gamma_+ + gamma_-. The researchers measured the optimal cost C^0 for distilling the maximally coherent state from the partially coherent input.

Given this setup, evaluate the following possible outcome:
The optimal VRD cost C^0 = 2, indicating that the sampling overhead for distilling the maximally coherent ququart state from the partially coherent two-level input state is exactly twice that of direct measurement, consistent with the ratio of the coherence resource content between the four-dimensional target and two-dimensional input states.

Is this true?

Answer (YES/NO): NO